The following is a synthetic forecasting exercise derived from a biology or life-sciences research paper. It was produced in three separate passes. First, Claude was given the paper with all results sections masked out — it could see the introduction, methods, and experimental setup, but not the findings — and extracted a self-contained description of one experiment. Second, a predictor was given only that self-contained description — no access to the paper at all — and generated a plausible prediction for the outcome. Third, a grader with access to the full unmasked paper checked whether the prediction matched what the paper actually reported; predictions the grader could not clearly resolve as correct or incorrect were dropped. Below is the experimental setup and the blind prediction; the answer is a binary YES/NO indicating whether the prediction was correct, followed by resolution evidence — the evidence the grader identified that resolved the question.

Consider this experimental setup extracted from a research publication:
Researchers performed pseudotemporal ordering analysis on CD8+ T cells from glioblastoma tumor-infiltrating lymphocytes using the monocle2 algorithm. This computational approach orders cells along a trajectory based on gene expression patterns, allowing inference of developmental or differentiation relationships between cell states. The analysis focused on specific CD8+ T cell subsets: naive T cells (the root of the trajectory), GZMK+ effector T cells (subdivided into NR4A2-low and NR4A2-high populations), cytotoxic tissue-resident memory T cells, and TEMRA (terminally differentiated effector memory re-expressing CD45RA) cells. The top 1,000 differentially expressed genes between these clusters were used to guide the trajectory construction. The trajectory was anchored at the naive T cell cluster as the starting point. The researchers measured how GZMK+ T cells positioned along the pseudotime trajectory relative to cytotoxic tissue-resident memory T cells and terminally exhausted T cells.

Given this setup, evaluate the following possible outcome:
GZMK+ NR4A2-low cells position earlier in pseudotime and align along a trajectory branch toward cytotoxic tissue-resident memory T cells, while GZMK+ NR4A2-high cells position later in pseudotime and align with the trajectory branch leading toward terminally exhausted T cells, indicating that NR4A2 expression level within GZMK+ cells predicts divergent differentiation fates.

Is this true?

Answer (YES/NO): NO